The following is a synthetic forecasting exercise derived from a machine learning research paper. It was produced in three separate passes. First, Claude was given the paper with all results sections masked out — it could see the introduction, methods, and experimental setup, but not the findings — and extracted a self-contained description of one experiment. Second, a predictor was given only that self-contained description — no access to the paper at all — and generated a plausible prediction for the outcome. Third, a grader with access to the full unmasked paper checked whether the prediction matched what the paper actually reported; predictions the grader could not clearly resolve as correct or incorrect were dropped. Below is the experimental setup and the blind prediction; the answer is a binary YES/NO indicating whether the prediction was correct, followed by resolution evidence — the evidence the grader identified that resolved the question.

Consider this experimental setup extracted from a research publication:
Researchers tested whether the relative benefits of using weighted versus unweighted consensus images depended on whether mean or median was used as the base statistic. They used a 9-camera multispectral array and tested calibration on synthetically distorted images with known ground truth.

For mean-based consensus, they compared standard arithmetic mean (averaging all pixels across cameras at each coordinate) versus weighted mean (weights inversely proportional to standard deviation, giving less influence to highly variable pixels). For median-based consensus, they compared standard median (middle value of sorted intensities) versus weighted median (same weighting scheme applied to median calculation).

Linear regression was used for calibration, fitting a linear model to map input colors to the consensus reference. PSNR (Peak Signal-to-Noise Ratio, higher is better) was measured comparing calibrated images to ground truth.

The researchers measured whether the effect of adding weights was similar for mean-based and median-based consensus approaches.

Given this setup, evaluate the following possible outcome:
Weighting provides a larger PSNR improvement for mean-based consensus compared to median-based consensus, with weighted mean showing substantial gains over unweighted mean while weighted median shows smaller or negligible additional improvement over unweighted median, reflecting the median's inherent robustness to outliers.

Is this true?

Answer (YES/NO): NO